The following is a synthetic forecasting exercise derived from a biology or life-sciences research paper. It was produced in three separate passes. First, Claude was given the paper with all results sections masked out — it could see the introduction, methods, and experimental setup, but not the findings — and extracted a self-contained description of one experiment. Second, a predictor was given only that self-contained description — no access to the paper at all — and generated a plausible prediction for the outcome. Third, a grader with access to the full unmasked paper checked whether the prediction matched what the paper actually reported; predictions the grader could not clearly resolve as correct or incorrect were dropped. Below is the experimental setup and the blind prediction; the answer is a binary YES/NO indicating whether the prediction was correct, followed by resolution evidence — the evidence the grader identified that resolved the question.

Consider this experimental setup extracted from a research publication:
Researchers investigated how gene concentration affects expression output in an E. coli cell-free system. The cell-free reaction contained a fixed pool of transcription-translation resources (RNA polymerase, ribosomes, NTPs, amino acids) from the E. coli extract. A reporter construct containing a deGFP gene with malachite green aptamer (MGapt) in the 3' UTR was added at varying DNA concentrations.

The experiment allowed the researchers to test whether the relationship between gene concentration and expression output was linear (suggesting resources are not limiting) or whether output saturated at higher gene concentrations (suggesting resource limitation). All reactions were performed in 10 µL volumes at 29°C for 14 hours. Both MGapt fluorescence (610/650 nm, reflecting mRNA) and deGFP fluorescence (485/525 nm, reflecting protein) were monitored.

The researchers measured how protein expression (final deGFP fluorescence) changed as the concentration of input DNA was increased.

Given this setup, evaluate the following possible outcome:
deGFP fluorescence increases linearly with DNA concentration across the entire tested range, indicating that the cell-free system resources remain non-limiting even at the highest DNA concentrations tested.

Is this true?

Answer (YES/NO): NO